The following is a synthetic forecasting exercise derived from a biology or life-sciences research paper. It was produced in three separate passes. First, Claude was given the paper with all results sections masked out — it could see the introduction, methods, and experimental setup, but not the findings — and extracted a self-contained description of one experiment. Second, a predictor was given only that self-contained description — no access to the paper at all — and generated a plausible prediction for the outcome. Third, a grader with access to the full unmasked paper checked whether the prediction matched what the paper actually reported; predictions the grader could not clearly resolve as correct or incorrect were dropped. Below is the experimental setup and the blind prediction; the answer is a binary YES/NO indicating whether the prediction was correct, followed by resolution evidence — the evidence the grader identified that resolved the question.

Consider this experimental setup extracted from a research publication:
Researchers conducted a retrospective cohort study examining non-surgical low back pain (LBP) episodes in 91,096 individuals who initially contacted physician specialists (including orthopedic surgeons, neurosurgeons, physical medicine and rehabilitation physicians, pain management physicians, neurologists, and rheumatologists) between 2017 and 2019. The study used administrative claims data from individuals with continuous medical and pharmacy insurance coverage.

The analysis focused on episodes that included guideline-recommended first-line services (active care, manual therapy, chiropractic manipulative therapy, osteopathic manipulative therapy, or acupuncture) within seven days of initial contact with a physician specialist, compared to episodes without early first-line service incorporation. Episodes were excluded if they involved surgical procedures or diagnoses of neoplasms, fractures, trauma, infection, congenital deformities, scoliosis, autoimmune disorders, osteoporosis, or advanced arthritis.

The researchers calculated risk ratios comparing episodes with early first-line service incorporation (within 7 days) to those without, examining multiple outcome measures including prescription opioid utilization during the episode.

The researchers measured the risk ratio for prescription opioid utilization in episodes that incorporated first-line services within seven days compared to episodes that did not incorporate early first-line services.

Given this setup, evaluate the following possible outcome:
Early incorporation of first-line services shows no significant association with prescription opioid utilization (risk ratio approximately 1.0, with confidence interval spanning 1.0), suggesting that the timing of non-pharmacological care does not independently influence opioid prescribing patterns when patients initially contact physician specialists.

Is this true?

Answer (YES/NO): NO